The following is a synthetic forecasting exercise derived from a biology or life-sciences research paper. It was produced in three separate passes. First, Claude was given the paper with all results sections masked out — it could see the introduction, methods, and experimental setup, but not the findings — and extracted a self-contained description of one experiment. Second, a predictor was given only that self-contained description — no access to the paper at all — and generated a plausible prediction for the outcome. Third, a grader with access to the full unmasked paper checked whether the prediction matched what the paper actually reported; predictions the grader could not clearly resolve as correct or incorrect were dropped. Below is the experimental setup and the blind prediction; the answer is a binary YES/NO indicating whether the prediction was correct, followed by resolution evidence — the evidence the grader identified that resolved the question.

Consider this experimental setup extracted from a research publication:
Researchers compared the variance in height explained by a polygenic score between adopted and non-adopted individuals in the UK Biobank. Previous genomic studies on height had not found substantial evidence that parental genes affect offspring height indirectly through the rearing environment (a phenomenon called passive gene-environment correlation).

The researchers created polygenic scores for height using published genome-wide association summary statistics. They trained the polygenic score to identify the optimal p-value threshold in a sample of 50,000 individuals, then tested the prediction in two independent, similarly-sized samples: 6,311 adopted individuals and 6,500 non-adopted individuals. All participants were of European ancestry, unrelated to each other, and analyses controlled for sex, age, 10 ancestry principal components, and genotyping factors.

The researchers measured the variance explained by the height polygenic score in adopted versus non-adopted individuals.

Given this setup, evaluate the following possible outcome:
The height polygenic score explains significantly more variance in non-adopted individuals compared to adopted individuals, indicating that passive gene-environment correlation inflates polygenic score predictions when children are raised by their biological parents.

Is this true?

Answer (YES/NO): NO